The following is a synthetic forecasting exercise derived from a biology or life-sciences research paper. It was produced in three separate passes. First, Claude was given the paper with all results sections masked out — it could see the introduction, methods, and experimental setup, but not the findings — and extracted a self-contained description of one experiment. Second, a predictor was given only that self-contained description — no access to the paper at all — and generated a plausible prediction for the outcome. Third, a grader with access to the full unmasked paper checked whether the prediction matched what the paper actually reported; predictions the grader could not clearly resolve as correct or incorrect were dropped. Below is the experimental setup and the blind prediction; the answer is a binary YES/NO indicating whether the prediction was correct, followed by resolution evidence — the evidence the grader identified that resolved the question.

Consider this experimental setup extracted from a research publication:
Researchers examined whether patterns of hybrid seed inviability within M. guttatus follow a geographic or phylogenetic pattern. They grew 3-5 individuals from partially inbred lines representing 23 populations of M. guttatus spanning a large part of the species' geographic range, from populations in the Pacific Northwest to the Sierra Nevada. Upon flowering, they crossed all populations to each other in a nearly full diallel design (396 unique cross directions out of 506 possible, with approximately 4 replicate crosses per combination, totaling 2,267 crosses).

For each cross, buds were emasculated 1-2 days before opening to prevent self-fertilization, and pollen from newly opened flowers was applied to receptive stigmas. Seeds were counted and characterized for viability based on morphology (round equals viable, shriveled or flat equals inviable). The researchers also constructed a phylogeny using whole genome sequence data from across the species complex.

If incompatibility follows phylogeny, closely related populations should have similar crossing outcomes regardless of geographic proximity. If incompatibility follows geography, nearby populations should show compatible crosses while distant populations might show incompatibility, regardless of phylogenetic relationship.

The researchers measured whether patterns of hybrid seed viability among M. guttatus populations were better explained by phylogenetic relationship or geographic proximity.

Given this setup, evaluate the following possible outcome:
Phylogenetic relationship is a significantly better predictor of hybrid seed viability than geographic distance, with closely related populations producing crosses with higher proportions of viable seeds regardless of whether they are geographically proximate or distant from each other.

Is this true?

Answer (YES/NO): NO